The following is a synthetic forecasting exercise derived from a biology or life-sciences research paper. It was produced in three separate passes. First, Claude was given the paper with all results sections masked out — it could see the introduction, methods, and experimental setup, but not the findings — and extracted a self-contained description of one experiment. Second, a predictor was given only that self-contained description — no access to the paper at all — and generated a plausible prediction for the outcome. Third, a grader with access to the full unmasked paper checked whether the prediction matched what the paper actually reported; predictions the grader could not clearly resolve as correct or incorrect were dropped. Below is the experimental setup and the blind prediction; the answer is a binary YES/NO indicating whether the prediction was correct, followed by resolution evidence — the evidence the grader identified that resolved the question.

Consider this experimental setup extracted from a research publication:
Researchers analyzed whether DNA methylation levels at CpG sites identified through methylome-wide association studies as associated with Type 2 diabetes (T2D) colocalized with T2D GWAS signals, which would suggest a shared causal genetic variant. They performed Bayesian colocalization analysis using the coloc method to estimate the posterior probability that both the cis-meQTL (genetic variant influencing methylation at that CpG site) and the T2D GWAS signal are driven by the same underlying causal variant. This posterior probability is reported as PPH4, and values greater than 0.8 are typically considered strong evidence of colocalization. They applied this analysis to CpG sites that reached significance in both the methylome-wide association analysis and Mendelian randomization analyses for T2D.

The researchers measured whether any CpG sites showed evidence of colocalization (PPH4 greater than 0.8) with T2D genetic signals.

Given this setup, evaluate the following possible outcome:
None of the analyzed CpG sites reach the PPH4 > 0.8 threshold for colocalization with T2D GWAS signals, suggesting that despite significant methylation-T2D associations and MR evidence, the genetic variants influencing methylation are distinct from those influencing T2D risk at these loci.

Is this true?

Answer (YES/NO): NO